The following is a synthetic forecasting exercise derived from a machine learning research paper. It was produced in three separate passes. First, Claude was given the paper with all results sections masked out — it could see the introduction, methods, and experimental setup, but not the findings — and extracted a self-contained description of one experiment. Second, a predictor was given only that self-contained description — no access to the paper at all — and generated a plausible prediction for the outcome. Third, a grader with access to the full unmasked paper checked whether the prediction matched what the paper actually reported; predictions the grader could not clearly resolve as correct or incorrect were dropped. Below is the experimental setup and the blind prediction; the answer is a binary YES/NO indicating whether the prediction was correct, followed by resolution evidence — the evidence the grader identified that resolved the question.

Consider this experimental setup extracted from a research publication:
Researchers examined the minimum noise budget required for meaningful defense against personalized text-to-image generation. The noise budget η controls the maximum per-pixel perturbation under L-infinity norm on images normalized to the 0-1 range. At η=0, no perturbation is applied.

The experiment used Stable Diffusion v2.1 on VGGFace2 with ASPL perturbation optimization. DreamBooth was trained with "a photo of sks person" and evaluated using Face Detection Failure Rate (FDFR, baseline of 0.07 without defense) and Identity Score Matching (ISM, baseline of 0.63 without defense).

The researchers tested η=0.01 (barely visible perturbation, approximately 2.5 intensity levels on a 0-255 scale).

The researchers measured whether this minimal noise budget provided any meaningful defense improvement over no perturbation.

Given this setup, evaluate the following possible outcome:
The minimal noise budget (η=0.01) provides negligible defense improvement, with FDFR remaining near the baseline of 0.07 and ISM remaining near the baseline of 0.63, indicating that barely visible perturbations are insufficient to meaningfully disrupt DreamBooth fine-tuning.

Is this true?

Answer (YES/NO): YES